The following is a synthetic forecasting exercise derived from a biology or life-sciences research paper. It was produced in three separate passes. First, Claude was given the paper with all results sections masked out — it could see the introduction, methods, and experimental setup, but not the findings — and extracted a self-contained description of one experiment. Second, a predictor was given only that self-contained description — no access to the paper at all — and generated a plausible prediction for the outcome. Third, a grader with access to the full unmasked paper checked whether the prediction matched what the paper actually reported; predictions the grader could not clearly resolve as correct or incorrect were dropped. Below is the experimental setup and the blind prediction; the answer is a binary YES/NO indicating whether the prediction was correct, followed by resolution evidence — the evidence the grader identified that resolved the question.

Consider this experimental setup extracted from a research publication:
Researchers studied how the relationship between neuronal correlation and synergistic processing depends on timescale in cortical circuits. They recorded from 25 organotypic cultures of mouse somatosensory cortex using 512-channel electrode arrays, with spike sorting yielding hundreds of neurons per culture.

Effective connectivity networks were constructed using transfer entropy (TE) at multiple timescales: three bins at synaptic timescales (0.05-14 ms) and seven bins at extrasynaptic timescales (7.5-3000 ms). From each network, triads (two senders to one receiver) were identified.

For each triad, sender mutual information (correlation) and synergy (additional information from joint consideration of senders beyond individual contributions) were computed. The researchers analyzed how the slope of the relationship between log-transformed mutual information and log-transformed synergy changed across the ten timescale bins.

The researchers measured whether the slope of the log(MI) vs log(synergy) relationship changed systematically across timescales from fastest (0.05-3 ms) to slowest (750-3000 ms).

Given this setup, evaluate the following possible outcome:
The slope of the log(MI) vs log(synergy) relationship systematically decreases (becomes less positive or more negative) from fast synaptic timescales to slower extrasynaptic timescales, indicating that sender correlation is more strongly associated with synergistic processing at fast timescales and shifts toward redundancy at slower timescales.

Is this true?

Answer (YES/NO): YES